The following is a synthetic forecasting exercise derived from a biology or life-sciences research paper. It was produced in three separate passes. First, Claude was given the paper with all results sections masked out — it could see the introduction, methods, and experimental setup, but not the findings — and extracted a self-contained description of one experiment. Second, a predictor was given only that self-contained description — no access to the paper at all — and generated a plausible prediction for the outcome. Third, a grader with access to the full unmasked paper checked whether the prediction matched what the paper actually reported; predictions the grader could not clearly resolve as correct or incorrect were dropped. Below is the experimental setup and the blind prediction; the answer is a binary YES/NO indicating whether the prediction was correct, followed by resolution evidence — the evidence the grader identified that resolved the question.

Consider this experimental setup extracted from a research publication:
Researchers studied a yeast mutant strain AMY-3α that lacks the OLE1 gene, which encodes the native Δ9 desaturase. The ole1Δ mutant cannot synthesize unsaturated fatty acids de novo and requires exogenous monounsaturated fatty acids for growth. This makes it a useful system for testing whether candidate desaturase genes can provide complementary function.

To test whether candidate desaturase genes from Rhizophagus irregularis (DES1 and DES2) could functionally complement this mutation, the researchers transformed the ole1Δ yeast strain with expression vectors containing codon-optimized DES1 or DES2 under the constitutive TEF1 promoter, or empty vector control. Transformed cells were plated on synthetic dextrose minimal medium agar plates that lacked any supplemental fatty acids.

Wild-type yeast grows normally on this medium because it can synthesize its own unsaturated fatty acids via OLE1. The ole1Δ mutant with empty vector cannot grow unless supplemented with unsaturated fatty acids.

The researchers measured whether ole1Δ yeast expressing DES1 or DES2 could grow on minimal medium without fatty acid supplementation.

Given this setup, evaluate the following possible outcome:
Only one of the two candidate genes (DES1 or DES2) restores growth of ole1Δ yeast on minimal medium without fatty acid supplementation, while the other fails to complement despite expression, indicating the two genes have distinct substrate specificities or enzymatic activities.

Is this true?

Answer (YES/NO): NO